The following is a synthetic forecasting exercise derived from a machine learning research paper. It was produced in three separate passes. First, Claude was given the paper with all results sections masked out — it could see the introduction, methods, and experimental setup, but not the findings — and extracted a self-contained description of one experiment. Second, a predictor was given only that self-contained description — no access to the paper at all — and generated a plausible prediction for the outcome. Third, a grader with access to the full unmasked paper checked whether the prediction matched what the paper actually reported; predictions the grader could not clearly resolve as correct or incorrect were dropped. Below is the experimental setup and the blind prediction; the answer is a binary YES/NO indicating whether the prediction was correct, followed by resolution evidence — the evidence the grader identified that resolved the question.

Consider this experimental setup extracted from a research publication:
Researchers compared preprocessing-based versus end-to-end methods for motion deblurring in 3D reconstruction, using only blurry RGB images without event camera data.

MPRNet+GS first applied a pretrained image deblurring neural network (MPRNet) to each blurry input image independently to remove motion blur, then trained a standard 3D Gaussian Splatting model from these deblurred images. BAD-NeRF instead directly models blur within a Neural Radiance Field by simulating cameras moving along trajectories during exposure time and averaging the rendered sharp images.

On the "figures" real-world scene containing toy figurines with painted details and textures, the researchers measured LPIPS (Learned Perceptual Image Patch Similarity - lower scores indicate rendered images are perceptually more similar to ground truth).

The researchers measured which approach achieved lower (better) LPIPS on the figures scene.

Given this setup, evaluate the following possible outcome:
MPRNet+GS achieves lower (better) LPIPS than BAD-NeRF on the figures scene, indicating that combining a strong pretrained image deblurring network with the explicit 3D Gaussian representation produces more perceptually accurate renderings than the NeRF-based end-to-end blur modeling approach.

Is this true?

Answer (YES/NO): YES